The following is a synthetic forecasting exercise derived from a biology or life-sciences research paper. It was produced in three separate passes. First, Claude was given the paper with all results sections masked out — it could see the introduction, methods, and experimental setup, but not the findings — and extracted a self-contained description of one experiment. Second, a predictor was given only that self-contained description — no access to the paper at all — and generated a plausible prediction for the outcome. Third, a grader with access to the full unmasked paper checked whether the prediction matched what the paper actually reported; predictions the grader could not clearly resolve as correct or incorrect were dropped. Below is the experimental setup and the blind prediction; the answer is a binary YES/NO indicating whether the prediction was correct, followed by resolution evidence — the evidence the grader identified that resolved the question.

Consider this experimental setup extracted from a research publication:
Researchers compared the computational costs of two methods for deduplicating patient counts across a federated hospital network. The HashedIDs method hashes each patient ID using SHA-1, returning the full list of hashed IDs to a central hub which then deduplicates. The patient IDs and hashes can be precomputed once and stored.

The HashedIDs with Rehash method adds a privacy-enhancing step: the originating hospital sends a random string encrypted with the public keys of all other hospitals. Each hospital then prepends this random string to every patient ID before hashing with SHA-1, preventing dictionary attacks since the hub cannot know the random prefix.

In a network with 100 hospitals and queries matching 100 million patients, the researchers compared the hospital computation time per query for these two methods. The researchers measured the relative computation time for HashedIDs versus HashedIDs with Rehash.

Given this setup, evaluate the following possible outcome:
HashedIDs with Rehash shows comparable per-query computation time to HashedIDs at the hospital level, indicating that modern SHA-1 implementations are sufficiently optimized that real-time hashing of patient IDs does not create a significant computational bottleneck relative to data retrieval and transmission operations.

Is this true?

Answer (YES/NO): NO